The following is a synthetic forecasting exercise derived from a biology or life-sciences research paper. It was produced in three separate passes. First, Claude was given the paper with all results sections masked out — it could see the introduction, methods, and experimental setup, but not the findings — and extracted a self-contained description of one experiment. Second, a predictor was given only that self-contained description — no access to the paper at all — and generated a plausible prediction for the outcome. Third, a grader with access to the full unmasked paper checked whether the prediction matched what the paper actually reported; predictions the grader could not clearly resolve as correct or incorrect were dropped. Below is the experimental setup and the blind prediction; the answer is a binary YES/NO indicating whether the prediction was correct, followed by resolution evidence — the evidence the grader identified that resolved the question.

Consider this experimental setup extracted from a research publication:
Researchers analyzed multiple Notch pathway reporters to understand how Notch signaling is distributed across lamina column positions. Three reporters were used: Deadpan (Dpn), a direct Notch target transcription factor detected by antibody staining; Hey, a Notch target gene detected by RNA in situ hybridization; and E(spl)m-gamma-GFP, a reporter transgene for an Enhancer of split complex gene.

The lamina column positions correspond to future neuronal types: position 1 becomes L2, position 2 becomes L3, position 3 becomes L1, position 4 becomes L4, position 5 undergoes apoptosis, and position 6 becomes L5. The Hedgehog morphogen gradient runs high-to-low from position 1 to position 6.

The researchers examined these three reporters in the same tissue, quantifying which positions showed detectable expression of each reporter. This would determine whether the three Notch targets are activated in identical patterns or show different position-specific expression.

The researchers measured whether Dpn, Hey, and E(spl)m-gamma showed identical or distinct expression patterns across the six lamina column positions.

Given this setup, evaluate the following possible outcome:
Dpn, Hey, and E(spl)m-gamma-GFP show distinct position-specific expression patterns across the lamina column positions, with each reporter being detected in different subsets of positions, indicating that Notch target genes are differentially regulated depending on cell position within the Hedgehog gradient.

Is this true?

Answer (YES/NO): YES